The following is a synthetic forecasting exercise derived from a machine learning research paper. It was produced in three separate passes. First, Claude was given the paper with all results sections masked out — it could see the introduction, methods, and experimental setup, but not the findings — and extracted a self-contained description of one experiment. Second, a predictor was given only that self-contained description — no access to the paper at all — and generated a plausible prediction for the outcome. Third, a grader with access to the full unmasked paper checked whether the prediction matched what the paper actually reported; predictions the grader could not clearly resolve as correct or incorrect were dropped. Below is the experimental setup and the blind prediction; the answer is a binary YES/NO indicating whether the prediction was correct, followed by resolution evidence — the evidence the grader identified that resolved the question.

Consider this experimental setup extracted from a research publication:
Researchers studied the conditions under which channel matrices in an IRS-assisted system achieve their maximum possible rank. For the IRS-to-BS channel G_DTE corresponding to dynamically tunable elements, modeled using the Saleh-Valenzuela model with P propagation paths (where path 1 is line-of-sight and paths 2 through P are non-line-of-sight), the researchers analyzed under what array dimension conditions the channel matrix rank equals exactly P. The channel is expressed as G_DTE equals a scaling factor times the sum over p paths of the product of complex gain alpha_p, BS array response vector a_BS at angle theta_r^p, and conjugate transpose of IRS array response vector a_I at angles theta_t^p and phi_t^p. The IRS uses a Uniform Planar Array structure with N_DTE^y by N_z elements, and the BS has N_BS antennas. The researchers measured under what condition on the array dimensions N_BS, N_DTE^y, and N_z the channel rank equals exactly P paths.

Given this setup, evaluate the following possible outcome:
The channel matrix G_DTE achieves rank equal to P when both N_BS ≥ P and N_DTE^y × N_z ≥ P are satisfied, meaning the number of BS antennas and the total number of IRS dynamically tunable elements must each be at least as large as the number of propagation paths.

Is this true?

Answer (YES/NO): NO